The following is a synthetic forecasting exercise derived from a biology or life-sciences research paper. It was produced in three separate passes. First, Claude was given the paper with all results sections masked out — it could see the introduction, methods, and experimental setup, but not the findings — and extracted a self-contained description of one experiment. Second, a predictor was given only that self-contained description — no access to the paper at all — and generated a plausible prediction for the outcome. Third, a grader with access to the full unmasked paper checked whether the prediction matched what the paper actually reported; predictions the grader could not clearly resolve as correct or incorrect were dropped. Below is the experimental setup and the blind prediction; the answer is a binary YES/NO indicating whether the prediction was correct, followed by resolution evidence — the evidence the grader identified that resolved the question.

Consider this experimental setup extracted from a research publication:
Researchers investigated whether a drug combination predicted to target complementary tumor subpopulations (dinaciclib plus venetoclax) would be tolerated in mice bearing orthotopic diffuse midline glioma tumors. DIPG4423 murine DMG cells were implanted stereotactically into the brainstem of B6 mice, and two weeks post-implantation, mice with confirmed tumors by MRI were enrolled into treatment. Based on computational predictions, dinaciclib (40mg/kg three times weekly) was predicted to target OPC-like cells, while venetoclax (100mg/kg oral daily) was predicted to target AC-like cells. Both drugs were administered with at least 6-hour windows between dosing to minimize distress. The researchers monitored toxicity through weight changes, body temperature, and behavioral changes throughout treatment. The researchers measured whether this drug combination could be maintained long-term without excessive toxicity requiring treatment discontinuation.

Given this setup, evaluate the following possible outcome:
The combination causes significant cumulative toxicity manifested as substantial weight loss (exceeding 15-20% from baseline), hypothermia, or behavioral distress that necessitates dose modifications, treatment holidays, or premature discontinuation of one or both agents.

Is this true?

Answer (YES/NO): YES